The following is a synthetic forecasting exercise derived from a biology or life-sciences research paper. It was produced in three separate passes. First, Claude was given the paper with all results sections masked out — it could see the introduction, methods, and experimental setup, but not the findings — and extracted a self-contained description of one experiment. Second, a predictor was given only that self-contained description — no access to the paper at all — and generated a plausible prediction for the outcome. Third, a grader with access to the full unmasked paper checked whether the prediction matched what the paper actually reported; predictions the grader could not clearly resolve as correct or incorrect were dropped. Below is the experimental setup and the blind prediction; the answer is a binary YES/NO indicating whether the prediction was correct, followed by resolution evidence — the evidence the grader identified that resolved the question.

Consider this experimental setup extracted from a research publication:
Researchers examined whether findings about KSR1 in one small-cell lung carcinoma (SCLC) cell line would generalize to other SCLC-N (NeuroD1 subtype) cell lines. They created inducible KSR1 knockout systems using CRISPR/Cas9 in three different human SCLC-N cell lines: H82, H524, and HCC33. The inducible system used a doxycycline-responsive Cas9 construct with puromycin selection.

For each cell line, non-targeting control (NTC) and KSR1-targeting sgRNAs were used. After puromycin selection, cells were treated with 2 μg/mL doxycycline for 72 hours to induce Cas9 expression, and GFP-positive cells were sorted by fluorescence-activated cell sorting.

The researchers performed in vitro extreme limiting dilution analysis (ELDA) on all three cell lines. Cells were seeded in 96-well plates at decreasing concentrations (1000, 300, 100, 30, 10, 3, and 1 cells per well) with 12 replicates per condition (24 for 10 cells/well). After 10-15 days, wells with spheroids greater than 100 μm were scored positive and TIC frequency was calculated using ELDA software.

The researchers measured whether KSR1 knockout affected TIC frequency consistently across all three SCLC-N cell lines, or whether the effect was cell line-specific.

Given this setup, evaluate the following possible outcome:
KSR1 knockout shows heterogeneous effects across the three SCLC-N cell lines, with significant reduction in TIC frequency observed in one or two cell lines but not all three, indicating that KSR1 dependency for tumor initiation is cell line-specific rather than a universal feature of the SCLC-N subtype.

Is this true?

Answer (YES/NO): NO